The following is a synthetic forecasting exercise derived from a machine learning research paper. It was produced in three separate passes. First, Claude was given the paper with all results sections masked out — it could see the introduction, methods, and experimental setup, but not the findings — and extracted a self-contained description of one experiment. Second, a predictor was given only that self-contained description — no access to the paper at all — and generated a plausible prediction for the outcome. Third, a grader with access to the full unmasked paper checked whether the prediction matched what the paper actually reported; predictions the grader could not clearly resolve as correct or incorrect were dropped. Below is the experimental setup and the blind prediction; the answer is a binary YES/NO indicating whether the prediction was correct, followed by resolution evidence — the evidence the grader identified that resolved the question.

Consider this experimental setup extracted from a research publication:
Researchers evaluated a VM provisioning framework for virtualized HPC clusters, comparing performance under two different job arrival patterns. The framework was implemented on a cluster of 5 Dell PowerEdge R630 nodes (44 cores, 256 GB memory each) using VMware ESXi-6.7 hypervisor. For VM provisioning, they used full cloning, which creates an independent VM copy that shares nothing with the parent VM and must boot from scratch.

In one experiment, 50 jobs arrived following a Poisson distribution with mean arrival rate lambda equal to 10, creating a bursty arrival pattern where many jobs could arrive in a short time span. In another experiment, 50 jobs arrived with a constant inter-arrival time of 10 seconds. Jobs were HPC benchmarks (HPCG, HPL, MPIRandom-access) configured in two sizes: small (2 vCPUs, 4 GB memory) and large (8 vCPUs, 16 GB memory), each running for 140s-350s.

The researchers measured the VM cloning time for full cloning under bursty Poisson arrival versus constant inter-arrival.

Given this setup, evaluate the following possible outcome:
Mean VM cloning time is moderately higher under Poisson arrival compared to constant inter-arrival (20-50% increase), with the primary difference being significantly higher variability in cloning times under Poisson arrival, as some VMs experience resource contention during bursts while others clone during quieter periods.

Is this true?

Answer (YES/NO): NO